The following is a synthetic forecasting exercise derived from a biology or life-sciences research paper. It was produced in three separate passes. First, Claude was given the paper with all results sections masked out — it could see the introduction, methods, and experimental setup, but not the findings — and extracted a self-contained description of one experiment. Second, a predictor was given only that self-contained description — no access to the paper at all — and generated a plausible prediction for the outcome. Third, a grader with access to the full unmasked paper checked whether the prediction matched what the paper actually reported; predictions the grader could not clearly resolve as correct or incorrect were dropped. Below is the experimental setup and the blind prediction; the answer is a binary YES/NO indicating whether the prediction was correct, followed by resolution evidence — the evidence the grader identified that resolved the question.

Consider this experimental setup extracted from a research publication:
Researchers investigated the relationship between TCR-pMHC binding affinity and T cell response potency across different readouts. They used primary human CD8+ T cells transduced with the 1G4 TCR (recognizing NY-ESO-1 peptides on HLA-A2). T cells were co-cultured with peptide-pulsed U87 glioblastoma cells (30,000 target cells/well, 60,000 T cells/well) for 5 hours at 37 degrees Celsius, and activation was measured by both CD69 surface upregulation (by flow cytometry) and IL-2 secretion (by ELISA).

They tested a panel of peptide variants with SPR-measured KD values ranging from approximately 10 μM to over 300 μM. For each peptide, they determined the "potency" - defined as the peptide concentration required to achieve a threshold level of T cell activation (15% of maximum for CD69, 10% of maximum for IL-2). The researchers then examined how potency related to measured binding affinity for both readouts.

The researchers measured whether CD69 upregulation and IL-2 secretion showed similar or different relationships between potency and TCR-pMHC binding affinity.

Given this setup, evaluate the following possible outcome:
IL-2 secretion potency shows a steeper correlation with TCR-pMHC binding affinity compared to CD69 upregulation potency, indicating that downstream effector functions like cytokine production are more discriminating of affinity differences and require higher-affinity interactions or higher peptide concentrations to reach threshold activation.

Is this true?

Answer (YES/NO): NO